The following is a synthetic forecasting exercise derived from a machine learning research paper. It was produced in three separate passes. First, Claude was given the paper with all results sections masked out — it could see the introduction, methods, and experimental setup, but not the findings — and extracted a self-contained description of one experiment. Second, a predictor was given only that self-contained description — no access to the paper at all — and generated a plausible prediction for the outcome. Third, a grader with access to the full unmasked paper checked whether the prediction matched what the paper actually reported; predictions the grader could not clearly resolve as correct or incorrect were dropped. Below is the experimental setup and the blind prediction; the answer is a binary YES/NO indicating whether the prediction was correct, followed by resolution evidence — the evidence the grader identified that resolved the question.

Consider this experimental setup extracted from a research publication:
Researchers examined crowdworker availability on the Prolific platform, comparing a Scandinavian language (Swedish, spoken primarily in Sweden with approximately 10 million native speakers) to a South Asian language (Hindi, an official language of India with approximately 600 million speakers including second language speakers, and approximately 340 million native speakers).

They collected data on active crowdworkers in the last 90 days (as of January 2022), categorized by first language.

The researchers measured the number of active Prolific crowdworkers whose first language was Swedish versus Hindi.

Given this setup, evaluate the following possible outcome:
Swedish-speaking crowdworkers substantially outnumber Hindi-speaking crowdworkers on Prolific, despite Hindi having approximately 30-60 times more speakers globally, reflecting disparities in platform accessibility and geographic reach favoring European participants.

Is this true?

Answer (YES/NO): YES